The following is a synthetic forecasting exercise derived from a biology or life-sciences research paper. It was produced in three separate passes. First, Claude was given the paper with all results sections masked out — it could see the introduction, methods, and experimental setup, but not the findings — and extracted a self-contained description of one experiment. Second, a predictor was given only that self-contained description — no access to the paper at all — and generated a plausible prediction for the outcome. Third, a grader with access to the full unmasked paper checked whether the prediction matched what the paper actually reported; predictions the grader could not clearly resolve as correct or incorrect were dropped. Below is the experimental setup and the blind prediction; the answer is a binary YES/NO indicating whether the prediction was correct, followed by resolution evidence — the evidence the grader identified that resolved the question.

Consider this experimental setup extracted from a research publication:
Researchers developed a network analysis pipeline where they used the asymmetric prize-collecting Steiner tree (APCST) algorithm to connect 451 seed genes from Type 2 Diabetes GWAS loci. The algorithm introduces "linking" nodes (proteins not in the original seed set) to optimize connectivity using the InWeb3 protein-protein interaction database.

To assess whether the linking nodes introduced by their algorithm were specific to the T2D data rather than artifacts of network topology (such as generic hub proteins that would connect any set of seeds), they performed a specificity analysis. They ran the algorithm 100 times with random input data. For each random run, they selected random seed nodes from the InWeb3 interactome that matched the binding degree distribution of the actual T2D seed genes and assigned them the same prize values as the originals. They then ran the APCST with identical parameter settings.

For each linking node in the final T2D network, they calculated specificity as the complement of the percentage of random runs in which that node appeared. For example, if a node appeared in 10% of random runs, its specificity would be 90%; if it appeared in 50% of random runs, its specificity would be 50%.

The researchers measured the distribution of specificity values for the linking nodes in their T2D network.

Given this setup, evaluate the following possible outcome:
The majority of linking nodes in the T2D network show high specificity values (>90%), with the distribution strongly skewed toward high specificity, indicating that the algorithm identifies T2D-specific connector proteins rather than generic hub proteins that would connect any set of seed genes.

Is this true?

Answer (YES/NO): NO